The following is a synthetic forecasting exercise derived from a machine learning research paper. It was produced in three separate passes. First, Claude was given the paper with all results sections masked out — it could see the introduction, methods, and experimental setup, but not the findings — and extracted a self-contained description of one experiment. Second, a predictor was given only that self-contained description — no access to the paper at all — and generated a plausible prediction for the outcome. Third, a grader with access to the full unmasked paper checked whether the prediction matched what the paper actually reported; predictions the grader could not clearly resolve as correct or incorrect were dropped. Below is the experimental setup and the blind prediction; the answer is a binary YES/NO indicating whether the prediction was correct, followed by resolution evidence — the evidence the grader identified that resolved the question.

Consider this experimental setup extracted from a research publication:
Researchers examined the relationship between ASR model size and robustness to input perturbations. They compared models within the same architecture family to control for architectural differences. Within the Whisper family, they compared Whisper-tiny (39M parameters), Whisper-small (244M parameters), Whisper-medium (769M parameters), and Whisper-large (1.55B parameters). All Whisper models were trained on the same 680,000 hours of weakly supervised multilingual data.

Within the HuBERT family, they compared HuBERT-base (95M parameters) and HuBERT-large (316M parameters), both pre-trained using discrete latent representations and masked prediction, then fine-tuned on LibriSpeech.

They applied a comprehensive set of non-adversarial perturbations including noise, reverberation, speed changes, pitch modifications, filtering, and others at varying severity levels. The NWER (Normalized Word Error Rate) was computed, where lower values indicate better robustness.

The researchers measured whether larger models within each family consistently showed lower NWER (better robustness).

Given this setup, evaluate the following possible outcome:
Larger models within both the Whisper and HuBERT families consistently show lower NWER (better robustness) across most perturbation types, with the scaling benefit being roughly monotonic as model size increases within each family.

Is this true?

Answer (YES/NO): NO